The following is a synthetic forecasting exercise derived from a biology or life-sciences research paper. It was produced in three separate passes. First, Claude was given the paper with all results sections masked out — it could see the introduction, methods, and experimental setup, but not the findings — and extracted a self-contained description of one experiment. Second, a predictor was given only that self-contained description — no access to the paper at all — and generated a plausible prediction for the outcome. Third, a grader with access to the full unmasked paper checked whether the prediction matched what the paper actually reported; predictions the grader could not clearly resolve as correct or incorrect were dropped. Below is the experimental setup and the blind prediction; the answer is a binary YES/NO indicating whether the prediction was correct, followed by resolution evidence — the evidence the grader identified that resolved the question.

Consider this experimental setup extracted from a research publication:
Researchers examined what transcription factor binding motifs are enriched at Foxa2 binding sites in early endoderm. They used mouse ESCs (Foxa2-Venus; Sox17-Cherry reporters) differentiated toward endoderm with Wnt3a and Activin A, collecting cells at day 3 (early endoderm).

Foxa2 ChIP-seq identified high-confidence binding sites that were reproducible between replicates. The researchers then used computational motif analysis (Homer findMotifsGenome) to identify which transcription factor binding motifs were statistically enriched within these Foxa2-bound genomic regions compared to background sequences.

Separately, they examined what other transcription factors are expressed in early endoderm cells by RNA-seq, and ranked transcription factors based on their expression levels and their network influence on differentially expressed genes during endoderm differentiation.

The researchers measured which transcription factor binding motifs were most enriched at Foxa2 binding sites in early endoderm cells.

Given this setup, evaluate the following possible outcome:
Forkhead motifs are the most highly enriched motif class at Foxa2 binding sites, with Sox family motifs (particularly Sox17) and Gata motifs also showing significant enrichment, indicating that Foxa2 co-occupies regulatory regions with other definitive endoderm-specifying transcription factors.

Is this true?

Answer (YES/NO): NO